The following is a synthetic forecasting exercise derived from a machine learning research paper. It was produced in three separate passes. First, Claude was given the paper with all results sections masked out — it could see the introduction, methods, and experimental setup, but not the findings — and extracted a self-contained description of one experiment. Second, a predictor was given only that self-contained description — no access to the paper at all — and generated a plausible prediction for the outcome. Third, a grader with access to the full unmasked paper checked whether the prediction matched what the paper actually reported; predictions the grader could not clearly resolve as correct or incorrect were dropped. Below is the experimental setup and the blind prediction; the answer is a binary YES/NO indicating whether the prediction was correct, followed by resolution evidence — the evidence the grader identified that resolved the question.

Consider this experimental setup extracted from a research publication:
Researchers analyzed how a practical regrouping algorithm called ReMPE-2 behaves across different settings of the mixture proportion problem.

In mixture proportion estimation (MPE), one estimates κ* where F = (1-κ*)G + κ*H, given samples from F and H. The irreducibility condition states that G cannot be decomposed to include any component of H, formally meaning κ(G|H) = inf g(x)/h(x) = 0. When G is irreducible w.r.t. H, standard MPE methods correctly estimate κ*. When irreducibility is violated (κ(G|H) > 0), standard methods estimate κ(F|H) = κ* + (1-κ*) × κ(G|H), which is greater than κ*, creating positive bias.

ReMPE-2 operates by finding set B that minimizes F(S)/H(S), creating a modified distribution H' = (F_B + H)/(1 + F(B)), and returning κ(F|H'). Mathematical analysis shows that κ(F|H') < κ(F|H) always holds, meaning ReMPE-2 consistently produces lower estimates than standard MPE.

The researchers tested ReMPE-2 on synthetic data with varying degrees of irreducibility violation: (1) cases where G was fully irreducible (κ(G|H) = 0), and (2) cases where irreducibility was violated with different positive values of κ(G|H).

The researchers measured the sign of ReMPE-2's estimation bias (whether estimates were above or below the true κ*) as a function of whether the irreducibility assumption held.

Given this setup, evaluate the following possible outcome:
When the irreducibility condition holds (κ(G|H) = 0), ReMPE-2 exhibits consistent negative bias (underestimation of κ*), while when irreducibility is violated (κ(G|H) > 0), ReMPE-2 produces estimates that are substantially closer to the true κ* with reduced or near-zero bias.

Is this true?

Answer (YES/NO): NO